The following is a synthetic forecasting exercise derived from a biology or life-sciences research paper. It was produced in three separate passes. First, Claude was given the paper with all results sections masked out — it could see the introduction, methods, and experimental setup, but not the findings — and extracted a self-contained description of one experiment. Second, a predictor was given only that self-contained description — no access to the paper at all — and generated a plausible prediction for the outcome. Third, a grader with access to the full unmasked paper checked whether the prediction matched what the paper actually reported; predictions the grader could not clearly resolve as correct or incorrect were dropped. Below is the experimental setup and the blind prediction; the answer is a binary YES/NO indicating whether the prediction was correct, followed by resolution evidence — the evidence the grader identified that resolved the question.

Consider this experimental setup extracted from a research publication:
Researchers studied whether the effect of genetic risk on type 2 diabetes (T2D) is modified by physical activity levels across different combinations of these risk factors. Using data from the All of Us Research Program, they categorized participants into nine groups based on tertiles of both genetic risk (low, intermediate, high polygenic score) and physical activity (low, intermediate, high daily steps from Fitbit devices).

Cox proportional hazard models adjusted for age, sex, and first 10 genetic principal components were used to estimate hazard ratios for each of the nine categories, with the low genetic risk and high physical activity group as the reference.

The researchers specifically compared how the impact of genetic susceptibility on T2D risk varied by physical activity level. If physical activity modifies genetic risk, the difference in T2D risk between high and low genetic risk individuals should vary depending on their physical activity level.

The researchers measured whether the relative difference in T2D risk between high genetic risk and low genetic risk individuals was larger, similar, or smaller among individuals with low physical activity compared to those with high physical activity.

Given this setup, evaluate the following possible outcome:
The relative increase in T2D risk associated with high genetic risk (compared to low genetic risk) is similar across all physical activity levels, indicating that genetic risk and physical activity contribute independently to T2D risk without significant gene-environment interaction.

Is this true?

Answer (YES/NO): NO